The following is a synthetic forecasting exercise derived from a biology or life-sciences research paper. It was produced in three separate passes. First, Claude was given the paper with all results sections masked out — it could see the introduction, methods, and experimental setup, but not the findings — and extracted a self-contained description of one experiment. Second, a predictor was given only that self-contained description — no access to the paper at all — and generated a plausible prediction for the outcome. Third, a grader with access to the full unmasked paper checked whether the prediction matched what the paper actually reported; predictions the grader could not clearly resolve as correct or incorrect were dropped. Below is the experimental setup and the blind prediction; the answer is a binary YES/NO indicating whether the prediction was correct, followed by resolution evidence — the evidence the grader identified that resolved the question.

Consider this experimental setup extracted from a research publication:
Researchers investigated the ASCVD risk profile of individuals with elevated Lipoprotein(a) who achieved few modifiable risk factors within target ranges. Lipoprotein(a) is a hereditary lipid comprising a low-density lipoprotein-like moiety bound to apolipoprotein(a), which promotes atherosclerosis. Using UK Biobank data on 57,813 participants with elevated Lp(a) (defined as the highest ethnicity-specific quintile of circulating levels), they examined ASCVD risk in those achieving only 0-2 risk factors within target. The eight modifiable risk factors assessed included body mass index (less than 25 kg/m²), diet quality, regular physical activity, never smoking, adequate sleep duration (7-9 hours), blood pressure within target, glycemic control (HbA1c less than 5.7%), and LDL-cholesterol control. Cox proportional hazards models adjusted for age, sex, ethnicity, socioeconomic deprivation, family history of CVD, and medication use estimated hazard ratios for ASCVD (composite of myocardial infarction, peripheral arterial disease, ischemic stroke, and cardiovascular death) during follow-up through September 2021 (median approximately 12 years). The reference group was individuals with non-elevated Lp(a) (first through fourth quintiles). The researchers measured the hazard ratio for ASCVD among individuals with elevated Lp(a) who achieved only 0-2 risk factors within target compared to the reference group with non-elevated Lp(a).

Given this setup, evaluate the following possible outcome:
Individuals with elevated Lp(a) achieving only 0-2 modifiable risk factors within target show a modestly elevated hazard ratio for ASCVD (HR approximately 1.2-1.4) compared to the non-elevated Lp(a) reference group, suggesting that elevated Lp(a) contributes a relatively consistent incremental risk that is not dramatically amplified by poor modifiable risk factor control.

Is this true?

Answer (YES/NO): NO